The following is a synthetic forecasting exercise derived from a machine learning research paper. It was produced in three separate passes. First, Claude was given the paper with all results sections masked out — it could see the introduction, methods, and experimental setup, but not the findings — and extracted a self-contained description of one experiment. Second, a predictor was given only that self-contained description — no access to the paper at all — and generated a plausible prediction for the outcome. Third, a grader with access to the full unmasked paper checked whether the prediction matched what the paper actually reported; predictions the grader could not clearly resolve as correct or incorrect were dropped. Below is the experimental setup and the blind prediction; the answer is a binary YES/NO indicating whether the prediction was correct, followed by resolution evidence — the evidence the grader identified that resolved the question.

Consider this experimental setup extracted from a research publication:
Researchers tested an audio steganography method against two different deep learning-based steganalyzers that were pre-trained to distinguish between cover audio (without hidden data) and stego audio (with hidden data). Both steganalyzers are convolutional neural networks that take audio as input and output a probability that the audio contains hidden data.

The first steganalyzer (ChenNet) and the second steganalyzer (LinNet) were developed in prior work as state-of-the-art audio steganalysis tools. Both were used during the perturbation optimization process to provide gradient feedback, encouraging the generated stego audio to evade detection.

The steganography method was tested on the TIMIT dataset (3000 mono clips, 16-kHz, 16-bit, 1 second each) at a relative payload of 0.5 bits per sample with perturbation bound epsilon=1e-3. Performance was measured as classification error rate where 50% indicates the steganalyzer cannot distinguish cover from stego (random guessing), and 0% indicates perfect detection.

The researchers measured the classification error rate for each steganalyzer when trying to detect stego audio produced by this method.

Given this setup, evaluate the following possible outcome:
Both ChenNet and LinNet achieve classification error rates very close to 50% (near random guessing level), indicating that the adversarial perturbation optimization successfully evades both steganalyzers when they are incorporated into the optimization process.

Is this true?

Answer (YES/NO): NO